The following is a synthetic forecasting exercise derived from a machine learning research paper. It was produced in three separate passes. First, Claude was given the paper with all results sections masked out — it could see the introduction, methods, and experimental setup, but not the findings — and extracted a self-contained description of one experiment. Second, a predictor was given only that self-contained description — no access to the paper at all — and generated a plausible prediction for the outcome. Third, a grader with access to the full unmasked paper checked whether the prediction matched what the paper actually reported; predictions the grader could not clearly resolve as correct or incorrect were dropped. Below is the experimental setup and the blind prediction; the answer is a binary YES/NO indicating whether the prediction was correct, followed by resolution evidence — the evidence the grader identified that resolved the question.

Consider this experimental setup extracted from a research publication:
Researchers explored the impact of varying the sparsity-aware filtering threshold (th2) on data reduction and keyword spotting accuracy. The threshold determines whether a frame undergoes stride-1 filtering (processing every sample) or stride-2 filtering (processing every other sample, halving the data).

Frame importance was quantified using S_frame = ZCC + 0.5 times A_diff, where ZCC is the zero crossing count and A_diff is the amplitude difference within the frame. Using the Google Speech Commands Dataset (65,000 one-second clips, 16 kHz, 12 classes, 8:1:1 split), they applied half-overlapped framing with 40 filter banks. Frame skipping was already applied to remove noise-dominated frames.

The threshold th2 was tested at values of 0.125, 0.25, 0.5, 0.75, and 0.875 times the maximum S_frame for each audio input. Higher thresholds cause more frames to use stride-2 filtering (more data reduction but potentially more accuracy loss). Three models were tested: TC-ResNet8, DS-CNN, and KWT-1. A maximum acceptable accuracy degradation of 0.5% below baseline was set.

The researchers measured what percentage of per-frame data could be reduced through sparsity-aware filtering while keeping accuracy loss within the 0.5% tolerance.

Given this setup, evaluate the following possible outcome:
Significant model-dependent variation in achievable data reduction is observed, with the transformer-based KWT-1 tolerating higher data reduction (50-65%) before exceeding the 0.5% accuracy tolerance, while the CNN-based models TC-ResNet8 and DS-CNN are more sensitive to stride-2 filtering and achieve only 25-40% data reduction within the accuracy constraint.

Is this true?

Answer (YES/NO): NO